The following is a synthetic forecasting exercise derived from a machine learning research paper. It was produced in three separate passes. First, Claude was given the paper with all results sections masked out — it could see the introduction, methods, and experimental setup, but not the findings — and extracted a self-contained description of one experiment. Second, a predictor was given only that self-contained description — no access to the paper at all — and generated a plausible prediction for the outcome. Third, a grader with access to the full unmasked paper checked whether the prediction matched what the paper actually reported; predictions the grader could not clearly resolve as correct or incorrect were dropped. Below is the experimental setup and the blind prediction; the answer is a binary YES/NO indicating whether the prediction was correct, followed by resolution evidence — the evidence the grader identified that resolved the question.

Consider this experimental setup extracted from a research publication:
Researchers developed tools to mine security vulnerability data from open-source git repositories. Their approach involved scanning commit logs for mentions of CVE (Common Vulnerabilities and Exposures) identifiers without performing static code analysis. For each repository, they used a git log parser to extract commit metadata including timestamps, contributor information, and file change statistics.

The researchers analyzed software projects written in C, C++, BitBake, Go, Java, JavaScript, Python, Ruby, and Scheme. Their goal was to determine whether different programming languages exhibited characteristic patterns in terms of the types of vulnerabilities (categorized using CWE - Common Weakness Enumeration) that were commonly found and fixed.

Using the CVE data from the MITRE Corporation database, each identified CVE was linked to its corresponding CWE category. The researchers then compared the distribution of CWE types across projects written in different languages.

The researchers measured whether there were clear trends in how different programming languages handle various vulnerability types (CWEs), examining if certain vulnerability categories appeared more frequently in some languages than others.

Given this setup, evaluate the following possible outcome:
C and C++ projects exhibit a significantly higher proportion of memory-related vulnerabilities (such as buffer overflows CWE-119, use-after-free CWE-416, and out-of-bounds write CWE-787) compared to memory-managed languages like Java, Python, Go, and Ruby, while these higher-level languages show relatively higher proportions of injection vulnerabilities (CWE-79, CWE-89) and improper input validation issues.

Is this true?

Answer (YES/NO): NO